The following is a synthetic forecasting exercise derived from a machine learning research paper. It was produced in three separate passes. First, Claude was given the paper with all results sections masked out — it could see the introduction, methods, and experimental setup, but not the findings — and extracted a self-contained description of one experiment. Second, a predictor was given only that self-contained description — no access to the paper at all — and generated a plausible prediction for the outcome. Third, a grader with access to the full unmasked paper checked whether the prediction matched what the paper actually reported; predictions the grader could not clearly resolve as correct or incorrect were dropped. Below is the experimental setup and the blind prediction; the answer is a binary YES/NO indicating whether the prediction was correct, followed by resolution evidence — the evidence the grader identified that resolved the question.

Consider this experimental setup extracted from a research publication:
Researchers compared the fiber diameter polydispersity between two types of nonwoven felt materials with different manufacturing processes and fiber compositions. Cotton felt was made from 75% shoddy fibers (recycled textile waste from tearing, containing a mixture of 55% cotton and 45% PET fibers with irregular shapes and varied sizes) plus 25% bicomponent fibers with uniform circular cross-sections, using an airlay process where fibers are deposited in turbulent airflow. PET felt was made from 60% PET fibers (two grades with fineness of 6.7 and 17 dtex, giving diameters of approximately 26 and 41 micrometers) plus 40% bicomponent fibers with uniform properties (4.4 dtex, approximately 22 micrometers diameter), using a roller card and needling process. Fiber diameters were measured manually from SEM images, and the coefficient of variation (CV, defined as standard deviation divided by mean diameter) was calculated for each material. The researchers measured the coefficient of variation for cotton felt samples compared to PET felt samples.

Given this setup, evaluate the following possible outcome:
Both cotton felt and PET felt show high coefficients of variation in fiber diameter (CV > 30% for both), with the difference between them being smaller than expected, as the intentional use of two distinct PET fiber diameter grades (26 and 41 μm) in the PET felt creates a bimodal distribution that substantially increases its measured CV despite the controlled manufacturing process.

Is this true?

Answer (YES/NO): NO